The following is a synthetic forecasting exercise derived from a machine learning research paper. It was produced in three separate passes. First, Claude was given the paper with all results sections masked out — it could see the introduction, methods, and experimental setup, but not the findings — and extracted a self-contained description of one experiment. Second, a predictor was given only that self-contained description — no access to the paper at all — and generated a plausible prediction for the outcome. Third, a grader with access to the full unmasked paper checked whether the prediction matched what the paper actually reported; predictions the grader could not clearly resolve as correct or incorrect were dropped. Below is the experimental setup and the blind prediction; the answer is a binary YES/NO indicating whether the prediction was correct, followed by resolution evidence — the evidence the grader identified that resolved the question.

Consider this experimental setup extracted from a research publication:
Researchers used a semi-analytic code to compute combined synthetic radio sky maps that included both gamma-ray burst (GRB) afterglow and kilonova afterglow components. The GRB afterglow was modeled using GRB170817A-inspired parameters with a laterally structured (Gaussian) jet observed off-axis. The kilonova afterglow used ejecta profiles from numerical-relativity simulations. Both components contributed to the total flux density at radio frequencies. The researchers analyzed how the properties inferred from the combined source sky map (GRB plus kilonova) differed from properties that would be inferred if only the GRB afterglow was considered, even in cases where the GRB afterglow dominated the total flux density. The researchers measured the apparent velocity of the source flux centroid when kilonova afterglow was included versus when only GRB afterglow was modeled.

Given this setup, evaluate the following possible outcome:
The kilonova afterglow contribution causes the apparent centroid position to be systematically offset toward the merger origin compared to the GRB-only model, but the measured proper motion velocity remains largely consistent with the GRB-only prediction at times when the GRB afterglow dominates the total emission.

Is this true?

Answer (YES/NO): NO